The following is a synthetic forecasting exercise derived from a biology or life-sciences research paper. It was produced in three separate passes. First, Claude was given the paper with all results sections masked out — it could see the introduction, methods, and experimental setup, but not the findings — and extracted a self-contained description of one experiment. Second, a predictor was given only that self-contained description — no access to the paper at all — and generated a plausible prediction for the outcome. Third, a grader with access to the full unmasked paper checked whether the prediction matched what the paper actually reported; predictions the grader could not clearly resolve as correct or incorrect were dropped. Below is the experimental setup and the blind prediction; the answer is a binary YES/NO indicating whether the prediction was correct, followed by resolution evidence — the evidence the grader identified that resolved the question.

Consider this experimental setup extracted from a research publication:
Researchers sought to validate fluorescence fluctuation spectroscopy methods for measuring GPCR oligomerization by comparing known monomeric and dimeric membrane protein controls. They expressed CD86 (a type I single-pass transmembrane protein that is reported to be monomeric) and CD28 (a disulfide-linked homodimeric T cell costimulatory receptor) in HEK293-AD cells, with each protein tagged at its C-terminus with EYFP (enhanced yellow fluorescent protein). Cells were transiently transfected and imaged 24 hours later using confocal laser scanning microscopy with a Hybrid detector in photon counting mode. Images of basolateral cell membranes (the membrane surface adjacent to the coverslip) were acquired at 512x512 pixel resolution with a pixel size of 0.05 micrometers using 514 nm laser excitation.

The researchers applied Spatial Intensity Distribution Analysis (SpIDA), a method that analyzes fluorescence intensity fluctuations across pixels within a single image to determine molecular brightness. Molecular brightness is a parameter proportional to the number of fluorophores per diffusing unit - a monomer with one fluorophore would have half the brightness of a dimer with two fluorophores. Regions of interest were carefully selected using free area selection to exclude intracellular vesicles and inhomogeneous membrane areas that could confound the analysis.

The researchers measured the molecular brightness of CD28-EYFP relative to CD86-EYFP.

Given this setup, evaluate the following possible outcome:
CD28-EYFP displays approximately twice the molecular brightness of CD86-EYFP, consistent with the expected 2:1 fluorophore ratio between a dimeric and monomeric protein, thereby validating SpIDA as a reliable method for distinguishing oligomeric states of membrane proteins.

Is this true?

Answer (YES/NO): NO